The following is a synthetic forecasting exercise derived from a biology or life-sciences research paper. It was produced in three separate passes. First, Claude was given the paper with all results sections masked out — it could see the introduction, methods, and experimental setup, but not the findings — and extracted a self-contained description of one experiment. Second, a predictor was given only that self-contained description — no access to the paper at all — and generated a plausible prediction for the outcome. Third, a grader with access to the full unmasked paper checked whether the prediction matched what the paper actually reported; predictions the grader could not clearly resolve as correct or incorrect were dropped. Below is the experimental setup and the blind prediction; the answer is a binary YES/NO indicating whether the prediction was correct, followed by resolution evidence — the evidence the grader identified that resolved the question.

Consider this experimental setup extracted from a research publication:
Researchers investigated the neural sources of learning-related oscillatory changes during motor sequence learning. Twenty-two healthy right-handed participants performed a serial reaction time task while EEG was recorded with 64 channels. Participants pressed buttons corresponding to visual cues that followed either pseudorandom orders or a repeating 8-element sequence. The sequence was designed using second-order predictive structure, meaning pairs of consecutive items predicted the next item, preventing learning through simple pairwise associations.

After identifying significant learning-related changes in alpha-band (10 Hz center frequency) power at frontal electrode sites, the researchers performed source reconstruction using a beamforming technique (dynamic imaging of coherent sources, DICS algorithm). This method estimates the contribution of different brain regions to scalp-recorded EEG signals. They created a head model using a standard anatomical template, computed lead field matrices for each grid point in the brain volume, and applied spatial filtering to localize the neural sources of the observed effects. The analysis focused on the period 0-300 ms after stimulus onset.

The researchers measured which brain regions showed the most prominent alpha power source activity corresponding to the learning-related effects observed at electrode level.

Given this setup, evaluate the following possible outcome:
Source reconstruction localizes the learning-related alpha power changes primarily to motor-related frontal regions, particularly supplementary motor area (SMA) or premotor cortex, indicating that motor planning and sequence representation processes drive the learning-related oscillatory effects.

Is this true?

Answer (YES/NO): YES